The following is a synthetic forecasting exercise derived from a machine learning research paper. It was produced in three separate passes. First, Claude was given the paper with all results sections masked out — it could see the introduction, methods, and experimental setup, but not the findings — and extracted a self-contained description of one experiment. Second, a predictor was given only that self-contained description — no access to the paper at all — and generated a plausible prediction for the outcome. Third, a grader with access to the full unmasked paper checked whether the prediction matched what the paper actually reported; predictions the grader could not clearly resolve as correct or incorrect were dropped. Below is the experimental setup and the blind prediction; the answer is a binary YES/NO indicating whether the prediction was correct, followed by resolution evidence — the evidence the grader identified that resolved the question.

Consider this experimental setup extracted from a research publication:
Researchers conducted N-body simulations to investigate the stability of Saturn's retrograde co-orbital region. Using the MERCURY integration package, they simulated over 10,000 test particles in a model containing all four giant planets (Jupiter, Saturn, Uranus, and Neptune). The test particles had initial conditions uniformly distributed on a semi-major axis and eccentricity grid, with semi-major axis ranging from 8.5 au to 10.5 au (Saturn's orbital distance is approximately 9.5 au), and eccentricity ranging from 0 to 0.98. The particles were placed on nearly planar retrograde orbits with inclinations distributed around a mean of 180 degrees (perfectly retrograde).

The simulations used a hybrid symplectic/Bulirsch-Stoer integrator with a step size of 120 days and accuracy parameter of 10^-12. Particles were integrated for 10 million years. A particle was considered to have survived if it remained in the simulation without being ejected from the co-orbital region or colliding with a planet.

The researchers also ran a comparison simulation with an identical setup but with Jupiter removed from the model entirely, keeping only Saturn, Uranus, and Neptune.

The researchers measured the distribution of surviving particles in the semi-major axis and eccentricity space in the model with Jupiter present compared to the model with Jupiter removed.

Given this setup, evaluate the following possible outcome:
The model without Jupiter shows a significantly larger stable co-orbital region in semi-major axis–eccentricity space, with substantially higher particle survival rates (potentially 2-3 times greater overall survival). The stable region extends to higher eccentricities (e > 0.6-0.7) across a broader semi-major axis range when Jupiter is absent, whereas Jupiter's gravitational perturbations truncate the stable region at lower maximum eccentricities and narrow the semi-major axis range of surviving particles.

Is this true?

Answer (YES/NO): YES